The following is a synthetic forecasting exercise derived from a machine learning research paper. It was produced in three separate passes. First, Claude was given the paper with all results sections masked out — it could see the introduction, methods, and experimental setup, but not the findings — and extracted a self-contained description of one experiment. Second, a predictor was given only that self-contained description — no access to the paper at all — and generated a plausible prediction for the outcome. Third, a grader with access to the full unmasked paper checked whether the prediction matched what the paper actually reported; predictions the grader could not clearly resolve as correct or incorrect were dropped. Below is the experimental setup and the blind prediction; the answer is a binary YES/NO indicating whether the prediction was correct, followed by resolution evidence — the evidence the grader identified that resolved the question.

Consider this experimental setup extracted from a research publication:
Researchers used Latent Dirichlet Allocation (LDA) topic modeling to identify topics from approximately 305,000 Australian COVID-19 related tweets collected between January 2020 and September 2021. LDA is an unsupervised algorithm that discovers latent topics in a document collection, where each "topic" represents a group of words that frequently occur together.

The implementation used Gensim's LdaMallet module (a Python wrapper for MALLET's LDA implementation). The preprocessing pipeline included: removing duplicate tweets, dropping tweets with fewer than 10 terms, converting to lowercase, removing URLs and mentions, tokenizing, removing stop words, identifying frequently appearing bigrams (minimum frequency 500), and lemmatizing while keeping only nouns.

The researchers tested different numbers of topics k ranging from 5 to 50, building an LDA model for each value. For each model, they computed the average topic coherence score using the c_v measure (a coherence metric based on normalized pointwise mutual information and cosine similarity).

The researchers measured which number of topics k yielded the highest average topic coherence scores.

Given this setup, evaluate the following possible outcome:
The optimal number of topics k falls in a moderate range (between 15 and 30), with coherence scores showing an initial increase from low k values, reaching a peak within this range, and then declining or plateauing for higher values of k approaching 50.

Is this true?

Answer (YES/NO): YES